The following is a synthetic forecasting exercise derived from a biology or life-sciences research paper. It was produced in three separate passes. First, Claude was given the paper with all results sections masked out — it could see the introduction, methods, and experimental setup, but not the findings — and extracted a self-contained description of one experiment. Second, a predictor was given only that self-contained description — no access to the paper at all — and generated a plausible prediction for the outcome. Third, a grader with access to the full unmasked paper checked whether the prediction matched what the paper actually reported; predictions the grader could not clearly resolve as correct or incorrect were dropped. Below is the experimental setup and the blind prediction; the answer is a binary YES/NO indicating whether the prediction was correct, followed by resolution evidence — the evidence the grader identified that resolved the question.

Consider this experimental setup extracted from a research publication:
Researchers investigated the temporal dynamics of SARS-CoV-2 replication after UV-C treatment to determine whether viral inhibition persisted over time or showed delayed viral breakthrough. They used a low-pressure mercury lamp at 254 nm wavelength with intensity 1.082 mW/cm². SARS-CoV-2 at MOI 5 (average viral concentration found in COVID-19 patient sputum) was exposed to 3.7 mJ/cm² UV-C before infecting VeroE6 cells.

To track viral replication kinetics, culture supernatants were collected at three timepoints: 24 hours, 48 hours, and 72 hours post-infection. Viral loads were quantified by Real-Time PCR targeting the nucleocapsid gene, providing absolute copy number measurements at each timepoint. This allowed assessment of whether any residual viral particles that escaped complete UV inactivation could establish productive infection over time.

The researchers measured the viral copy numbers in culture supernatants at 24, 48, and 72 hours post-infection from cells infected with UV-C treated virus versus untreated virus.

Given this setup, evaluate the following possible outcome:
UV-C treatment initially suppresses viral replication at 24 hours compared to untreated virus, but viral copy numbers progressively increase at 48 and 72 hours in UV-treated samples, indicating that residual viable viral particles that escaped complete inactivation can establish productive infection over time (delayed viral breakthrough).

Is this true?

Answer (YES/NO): NO